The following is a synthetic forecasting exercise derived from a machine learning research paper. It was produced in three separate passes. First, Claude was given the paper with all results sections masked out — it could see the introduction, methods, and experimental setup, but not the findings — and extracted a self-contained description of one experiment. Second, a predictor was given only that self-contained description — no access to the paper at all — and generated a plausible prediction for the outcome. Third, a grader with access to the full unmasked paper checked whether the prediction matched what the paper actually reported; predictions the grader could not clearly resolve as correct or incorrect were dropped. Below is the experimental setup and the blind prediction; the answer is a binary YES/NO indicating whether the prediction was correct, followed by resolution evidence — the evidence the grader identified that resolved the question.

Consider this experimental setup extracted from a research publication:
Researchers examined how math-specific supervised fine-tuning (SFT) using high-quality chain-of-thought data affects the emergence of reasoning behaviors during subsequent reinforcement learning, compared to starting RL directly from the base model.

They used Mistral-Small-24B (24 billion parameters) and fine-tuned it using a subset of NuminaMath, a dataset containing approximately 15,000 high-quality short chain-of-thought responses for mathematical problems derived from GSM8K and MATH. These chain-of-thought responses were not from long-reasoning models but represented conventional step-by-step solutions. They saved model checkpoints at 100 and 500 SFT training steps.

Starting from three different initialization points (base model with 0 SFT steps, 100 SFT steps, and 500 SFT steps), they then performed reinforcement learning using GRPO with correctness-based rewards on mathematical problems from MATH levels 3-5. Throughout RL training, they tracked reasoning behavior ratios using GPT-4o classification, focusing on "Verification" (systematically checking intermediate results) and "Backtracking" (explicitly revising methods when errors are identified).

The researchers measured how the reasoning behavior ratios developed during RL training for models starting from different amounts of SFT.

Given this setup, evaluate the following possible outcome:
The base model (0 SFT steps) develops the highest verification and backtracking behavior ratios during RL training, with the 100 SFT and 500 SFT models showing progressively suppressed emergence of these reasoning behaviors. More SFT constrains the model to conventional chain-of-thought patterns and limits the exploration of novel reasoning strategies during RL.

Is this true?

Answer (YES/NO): YES